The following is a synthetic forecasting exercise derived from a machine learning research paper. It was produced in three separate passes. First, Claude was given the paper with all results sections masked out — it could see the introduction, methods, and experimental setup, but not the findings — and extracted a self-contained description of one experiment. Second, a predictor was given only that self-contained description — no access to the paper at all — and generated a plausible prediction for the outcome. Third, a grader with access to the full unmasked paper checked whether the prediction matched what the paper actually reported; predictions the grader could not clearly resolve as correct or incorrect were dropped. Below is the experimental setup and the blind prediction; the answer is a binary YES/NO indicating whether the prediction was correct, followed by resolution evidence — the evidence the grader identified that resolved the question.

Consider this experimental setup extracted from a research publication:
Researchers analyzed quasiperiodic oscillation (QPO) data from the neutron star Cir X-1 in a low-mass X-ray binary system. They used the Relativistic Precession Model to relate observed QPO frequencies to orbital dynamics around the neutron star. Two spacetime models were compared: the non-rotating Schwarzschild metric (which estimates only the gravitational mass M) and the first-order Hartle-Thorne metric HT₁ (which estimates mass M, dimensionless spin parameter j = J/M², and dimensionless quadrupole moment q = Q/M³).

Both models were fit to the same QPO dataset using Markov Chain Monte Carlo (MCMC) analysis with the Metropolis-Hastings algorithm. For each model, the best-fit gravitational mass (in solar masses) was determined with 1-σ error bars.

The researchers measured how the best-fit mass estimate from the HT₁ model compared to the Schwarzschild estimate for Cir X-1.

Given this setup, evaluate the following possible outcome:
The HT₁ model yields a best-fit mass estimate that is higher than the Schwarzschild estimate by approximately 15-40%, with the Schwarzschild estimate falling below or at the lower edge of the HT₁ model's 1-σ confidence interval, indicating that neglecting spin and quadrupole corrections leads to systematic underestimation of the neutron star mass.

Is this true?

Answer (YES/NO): NO